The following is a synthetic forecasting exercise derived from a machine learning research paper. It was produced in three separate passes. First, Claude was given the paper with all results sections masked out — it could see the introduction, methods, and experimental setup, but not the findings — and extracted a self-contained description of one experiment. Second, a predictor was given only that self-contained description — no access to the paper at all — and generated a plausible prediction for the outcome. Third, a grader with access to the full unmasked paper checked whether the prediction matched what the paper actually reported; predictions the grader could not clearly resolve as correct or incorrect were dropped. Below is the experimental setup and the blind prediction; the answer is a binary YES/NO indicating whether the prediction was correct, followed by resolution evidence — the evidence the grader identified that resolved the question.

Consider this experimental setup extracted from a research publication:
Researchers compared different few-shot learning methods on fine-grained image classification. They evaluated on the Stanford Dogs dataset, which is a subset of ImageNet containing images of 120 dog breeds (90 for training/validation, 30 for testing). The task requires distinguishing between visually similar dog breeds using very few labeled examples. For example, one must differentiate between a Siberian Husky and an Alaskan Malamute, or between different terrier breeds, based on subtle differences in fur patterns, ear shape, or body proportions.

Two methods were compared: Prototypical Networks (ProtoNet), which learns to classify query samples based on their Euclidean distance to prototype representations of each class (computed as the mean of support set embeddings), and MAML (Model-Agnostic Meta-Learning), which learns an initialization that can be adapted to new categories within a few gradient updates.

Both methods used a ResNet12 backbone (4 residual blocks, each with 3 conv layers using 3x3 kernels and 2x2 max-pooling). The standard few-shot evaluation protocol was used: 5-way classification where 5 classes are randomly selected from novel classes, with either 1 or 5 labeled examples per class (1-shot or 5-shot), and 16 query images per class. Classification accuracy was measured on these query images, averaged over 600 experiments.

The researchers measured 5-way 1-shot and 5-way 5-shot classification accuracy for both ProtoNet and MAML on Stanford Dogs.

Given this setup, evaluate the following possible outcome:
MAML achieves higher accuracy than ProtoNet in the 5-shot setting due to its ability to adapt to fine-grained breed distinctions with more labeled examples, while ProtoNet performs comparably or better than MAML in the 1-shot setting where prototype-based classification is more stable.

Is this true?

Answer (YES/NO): NO